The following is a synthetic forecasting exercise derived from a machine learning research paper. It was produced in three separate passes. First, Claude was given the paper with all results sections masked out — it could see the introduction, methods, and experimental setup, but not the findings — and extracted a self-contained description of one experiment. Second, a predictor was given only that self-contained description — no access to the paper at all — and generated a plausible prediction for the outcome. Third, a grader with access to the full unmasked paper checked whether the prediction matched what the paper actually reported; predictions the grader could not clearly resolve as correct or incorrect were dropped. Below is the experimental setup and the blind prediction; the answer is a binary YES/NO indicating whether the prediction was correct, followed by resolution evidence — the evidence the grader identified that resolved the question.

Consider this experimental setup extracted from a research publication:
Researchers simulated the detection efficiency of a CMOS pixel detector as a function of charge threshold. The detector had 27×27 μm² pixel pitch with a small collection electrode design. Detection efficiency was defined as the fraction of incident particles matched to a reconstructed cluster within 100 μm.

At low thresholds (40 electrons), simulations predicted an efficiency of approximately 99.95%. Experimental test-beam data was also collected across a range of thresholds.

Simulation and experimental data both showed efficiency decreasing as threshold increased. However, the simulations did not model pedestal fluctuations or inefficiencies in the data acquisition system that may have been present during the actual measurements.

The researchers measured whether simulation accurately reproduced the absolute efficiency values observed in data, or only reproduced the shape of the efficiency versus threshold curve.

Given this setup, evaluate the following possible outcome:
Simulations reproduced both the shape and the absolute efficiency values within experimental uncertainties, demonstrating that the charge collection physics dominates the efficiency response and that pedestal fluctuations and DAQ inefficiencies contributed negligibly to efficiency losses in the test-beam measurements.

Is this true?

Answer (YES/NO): NO